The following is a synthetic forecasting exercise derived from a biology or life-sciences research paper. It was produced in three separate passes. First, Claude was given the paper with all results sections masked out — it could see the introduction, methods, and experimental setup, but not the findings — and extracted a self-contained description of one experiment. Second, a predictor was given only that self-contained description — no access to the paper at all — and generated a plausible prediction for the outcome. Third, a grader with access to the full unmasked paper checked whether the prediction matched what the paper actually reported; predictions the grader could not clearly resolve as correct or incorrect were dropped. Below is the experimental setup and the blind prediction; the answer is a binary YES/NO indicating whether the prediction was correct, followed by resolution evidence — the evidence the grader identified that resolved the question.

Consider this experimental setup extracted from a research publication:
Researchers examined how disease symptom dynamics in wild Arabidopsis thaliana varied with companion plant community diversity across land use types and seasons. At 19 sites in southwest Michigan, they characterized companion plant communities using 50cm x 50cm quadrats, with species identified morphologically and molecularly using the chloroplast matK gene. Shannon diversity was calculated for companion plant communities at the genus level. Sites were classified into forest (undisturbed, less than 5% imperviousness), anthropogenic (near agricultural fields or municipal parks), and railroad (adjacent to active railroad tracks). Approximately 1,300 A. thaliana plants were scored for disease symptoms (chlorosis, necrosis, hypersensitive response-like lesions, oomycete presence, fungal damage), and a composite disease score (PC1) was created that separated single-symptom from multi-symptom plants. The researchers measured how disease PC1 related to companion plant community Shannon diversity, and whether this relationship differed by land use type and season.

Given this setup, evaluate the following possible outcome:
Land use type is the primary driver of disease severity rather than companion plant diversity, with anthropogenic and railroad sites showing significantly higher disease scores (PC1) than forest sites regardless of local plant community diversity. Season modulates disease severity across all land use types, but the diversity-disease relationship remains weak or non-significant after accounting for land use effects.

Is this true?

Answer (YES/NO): NO